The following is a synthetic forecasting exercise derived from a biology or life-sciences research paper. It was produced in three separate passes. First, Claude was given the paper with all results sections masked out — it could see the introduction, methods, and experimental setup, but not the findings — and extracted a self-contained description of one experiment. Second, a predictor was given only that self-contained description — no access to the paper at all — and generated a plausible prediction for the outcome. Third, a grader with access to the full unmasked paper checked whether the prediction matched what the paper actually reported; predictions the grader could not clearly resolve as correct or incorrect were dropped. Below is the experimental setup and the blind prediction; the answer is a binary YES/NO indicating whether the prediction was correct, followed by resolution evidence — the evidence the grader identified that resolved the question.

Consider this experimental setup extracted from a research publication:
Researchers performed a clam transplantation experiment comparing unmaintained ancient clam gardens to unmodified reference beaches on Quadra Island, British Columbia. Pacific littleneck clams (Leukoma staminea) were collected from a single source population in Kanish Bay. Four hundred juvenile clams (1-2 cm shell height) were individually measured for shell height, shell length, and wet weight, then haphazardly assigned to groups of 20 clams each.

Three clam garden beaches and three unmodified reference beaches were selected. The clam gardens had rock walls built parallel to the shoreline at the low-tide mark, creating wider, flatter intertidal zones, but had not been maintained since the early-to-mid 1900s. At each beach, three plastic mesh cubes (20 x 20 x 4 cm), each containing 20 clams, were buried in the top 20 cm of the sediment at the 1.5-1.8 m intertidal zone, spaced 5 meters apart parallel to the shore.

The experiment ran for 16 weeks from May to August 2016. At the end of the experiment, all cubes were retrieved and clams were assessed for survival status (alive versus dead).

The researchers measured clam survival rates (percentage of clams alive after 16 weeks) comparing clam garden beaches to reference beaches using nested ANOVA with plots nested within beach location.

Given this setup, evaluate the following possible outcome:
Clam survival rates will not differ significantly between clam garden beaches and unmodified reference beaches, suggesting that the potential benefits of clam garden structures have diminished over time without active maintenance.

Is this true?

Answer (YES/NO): YES